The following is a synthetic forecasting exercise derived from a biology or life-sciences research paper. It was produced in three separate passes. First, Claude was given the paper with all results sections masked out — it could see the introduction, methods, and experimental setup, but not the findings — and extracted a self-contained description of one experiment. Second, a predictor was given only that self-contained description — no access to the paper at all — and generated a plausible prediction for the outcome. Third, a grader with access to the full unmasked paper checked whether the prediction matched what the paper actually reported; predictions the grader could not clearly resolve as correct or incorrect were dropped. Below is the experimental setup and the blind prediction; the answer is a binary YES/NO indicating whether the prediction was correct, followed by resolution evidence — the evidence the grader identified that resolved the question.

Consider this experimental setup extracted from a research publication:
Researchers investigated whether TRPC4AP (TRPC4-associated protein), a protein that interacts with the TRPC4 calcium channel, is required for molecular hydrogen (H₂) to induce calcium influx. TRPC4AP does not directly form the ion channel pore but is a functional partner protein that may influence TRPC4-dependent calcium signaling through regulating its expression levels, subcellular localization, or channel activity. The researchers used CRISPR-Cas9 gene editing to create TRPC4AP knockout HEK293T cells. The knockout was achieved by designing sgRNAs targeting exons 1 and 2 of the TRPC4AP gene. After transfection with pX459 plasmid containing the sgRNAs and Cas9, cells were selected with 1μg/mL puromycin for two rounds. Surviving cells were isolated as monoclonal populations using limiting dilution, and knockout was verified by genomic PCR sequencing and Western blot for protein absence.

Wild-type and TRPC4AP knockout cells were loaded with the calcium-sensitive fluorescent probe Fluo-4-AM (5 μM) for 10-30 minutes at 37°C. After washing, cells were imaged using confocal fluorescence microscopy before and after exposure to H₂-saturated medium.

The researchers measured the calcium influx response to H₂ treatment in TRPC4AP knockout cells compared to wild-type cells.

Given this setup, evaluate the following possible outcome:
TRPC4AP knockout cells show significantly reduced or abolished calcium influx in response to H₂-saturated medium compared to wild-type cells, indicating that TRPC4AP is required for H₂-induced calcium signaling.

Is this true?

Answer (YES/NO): YES